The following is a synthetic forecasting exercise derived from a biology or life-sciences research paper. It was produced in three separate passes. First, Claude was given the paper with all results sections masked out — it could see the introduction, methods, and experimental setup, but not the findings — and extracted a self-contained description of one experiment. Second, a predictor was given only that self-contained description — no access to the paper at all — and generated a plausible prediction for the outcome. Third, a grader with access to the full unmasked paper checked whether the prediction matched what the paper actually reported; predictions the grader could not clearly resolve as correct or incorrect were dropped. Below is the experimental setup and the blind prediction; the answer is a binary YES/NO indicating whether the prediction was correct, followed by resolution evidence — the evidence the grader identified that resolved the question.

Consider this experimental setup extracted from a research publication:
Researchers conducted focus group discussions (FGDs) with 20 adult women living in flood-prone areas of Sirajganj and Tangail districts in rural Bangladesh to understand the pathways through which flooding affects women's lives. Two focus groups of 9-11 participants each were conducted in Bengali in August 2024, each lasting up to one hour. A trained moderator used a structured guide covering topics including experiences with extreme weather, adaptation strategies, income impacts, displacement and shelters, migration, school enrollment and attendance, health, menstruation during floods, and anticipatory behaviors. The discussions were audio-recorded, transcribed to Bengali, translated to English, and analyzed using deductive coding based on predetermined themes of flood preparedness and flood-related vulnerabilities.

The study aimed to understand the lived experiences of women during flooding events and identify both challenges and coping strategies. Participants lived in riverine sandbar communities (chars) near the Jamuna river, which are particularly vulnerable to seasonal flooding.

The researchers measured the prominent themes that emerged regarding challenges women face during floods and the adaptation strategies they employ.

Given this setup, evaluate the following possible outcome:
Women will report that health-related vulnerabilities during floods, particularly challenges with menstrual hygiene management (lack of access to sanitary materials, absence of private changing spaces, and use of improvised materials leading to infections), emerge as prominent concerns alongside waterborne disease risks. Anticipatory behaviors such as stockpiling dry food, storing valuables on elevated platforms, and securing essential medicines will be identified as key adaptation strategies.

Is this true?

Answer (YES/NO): NO